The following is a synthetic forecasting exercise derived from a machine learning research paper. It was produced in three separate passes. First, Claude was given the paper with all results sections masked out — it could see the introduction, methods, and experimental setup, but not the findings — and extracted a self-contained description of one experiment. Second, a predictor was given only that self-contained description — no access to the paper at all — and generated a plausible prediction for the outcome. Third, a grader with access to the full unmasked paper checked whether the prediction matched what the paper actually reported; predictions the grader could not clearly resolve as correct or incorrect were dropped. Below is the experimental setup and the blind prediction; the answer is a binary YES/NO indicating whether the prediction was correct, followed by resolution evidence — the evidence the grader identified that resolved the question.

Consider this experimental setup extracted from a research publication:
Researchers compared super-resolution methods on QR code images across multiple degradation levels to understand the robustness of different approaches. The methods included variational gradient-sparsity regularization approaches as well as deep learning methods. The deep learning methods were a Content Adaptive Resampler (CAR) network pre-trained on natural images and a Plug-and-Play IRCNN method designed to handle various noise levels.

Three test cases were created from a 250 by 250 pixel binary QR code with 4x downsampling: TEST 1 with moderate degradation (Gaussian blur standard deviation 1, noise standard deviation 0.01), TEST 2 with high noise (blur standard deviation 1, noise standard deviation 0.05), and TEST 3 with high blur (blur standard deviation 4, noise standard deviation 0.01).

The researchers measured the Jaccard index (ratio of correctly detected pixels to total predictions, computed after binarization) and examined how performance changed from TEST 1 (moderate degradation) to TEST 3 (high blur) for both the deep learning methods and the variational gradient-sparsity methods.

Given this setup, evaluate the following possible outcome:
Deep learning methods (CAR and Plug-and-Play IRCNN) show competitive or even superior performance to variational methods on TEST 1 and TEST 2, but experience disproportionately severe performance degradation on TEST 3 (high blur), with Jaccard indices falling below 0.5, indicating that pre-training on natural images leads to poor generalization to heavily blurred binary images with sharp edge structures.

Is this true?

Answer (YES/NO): NO